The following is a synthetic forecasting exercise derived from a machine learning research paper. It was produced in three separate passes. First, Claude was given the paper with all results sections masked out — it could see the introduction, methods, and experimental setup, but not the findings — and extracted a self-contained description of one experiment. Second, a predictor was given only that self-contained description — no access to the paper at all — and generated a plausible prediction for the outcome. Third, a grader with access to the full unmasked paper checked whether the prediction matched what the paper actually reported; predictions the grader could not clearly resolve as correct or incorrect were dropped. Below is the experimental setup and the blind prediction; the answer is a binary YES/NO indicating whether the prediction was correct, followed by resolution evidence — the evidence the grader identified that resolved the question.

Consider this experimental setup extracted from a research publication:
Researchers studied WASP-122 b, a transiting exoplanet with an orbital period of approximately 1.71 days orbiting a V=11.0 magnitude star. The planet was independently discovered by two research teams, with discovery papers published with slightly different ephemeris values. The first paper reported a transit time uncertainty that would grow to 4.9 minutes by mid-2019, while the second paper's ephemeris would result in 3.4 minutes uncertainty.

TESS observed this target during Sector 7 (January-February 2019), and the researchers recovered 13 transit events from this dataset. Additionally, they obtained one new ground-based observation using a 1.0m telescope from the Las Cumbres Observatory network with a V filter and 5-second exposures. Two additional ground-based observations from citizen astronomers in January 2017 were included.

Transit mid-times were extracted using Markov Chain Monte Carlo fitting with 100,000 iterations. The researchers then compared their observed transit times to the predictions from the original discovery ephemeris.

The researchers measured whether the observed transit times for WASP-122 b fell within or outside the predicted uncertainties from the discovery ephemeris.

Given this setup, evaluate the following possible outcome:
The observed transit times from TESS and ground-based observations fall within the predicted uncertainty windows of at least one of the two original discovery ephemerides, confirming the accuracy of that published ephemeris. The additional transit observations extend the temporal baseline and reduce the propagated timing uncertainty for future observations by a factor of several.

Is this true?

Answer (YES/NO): NO